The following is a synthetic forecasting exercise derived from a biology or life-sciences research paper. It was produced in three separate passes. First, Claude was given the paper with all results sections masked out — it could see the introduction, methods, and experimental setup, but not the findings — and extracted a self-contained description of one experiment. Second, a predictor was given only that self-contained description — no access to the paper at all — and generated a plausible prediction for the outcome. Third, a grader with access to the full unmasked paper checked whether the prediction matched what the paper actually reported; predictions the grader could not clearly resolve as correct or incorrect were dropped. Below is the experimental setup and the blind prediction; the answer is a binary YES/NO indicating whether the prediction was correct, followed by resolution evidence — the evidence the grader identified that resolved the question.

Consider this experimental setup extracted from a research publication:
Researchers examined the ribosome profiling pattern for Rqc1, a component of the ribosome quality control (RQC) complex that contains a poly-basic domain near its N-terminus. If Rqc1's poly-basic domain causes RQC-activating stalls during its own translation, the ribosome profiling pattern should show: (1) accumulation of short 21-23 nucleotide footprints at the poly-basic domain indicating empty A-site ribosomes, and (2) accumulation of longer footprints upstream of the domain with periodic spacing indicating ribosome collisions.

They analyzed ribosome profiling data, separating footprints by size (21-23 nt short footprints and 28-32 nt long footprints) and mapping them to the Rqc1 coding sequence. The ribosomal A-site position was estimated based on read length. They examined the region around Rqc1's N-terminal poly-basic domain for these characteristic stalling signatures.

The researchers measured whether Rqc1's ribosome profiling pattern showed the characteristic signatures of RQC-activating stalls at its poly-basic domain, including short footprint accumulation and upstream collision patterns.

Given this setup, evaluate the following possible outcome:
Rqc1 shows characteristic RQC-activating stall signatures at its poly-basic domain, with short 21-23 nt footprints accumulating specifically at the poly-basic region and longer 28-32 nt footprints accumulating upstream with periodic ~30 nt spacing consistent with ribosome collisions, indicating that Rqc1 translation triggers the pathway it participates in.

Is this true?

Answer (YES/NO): NO